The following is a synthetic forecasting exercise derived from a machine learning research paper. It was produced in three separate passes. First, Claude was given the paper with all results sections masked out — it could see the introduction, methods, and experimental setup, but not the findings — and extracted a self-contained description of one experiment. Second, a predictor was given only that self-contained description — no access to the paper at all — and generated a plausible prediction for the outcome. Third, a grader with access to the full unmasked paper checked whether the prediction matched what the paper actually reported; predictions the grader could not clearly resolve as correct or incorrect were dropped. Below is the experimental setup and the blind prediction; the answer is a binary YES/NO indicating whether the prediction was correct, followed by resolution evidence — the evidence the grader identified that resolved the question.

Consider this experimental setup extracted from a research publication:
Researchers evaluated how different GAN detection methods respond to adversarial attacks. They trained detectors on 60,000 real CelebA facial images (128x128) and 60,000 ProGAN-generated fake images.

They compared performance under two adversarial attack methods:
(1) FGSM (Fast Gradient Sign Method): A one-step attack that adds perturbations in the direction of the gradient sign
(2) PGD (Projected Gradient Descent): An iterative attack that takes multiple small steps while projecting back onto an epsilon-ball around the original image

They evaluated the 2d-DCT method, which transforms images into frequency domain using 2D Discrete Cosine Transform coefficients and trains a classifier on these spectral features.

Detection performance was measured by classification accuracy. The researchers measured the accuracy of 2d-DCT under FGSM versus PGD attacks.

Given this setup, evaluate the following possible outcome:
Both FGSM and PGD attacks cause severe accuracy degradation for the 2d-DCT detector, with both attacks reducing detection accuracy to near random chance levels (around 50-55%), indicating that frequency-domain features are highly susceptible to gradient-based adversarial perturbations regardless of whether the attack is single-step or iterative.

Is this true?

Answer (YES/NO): NO